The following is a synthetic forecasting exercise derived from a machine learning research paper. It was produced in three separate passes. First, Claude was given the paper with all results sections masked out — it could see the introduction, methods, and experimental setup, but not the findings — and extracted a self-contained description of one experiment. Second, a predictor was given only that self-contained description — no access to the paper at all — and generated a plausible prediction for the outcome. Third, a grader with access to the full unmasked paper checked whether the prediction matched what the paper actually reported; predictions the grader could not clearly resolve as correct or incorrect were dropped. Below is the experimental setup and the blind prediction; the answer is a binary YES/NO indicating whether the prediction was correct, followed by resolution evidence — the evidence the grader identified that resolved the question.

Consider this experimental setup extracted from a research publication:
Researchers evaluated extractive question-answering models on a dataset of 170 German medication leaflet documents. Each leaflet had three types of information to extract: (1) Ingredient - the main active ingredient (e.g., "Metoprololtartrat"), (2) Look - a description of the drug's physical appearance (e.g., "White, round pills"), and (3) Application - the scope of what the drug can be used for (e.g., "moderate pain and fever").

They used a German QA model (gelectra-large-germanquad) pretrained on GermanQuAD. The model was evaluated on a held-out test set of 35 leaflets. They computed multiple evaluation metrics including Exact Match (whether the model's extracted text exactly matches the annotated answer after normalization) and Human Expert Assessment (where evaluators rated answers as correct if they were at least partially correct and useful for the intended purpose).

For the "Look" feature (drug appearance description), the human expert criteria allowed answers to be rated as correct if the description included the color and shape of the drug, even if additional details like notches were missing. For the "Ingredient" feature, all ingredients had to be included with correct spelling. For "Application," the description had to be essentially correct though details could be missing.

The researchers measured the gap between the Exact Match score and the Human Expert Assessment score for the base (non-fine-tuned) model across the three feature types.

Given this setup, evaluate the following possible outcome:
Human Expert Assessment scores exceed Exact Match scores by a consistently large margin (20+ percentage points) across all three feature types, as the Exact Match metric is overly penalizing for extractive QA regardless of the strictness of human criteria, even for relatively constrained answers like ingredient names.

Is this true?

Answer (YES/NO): NO